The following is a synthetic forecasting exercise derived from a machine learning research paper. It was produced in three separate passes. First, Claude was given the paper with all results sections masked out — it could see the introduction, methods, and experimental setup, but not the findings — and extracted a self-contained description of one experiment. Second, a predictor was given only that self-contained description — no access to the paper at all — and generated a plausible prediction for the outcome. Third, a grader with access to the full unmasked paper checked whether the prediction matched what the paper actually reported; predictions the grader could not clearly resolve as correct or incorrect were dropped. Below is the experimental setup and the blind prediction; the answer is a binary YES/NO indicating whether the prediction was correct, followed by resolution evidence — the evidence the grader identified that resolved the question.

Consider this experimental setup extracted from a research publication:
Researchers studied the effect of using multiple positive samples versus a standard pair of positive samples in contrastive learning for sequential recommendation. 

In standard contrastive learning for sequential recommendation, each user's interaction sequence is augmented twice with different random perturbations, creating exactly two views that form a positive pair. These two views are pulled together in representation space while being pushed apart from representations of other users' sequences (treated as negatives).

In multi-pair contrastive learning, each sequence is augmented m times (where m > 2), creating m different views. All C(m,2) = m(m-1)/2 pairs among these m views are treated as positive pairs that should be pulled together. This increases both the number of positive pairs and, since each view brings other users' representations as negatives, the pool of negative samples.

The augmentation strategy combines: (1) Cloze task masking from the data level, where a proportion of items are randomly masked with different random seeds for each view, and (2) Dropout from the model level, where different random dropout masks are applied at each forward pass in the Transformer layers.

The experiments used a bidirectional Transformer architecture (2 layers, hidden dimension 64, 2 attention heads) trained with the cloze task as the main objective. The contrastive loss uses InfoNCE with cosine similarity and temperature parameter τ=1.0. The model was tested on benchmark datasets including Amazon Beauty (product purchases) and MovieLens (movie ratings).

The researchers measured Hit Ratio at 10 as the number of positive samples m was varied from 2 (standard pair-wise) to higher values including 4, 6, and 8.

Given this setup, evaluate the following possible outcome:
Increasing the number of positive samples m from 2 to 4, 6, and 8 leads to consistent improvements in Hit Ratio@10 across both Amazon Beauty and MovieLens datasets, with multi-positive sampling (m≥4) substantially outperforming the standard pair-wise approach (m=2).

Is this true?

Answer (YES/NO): NO